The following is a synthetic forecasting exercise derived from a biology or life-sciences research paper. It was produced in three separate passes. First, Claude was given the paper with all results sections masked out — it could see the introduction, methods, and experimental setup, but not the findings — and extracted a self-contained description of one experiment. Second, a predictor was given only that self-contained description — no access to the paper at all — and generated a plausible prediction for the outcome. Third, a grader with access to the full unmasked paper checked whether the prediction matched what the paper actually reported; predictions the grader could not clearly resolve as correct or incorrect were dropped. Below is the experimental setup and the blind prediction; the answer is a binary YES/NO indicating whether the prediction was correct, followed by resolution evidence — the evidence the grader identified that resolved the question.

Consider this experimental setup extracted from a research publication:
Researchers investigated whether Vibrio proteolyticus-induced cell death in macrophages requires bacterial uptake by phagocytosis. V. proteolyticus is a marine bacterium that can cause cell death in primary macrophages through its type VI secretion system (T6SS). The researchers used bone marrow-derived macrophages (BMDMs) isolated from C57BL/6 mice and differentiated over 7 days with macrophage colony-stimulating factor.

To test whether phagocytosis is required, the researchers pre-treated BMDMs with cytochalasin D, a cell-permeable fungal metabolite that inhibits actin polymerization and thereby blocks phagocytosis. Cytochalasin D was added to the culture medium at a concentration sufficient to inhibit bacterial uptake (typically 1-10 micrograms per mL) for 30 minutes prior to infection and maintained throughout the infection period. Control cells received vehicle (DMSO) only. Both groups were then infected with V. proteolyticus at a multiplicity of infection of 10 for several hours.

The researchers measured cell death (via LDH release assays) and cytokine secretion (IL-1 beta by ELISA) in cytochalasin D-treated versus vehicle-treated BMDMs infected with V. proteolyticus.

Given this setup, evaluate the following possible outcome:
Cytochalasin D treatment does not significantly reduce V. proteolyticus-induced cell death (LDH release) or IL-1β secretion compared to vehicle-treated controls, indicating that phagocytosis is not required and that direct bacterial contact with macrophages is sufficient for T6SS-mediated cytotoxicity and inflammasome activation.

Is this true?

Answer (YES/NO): NO